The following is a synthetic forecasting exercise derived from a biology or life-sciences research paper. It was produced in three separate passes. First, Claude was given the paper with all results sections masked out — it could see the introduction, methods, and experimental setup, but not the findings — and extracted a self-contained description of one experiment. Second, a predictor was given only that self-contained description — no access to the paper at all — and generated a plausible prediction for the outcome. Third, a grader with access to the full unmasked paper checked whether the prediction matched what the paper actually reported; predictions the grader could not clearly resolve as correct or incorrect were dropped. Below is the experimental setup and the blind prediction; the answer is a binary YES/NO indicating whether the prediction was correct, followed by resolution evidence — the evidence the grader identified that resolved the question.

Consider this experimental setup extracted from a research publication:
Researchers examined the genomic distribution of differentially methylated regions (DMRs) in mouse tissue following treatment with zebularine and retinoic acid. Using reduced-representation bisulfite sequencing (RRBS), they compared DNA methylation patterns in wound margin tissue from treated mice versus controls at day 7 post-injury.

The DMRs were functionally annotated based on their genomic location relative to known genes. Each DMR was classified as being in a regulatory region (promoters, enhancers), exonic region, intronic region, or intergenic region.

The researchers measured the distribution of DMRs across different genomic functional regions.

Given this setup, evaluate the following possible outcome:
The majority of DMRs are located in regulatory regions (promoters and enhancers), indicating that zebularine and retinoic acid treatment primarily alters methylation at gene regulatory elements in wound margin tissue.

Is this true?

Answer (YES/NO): NO